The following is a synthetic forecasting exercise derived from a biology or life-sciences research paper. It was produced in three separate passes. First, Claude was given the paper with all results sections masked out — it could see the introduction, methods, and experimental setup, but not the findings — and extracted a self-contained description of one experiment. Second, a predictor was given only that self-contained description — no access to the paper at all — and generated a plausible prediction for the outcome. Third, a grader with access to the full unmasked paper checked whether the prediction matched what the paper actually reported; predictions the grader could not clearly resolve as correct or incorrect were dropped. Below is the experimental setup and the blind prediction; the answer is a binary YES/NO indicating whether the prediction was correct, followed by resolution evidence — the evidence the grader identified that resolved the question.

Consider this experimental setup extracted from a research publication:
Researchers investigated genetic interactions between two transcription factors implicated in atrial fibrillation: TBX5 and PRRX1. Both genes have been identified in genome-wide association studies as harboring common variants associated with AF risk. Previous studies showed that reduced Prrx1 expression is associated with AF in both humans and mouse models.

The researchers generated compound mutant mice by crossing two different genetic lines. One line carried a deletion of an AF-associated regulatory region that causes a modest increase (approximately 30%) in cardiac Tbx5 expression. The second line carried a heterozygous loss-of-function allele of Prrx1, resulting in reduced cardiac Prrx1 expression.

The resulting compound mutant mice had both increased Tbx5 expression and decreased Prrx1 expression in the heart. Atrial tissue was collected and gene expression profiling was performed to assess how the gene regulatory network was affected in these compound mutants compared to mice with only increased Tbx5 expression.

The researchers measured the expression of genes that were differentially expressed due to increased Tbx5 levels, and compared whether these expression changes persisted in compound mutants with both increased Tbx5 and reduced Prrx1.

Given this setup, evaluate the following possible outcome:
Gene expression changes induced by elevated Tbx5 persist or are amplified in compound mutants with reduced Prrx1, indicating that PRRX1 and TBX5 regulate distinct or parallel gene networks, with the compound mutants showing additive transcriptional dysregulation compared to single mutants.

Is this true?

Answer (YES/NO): NO